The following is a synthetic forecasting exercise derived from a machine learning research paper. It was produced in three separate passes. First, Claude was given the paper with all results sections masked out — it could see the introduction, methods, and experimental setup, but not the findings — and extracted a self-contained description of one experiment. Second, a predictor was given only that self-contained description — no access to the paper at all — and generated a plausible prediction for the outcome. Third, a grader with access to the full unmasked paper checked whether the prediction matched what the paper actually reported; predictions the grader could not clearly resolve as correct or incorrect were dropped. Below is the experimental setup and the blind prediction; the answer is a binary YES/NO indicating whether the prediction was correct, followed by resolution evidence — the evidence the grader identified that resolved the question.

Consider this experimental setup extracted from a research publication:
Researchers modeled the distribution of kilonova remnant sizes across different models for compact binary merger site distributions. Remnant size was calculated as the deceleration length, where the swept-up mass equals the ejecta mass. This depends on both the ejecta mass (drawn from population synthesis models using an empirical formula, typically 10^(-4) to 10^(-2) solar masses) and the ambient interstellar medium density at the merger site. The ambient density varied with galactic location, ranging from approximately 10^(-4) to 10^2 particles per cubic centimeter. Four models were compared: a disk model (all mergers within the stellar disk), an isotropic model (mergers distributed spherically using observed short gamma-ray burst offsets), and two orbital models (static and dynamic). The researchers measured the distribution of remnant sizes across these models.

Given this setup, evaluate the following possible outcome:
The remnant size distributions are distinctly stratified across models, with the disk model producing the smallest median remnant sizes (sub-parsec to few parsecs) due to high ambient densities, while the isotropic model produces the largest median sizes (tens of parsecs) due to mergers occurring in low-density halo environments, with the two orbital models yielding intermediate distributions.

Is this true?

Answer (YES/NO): NO